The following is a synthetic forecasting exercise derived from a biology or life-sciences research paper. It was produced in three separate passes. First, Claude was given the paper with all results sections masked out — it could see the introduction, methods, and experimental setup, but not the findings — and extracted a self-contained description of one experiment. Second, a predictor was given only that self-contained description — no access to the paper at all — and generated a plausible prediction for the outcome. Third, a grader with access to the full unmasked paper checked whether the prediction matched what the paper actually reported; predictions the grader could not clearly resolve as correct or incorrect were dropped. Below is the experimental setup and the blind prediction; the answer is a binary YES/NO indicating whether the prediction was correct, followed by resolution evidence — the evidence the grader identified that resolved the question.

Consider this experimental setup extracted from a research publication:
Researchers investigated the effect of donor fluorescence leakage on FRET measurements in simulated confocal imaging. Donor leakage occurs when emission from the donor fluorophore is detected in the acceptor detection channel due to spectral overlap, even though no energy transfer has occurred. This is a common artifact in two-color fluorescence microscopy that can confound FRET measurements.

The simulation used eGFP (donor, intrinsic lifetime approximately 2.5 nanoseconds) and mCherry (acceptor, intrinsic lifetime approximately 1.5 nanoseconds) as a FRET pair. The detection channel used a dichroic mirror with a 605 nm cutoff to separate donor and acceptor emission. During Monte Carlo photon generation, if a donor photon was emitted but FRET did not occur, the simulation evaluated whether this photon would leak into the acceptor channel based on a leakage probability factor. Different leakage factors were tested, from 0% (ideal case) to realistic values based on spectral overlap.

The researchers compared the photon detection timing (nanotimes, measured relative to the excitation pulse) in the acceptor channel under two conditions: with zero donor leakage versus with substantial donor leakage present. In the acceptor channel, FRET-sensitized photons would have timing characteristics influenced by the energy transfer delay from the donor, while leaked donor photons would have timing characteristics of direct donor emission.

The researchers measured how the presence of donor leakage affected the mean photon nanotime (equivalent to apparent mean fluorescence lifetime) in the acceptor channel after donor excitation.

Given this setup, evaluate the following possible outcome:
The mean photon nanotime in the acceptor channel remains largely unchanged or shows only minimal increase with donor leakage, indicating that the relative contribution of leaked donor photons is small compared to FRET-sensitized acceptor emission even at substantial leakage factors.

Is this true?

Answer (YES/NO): NO